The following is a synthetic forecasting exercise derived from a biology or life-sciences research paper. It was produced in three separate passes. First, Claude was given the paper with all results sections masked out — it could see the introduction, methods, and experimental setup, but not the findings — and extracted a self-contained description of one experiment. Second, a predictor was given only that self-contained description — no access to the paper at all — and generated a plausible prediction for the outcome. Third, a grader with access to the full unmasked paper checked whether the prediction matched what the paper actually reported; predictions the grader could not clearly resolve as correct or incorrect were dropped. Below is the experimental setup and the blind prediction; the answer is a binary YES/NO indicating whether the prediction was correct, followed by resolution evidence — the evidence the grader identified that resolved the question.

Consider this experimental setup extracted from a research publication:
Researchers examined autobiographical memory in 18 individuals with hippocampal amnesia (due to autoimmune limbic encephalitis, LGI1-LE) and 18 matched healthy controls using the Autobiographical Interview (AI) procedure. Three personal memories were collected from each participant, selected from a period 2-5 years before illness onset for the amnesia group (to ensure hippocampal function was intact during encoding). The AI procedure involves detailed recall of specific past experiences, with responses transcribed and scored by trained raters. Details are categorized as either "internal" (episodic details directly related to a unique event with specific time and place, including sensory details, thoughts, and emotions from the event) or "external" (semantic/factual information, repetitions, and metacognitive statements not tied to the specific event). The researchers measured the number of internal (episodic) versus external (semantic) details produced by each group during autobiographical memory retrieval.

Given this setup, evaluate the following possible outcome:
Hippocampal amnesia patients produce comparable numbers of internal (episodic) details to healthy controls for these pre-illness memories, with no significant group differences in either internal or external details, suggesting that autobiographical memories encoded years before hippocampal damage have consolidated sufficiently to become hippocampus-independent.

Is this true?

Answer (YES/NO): NO